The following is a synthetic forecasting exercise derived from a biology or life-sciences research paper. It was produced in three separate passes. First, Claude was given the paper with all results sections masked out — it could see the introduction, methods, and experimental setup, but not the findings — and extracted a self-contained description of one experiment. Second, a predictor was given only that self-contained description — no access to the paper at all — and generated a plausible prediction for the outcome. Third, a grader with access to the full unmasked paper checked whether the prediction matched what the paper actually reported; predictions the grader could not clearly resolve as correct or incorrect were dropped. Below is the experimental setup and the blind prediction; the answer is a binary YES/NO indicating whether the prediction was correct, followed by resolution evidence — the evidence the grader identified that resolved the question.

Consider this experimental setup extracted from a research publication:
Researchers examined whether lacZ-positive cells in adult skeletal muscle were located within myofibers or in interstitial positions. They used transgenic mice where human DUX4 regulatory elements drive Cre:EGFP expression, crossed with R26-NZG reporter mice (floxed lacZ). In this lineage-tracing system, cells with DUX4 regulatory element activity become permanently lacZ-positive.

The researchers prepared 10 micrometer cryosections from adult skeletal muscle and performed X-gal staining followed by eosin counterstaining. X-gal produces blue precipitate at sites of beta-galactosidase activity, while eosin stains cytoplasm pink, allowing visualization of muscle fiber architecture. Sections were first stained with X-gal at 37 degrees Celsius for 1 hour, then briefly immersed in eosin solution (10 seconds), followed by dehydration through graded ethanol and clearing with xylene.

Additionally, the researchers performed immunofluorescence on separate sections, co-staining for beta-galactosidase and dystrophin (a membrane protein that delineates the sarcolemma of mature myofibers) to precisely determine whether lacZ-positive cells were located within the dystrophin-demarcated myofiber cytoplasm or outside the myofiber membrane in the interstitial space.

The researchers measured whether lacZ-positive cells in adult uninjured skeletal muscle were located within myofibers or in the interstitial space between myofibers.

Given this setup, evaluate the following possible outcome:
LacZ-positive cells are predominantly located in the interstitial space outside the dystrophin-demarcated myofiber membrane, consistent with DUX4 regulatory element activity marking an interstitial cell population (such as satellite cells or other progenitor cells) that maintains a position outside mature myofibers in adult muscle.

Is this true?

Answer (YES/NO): NO